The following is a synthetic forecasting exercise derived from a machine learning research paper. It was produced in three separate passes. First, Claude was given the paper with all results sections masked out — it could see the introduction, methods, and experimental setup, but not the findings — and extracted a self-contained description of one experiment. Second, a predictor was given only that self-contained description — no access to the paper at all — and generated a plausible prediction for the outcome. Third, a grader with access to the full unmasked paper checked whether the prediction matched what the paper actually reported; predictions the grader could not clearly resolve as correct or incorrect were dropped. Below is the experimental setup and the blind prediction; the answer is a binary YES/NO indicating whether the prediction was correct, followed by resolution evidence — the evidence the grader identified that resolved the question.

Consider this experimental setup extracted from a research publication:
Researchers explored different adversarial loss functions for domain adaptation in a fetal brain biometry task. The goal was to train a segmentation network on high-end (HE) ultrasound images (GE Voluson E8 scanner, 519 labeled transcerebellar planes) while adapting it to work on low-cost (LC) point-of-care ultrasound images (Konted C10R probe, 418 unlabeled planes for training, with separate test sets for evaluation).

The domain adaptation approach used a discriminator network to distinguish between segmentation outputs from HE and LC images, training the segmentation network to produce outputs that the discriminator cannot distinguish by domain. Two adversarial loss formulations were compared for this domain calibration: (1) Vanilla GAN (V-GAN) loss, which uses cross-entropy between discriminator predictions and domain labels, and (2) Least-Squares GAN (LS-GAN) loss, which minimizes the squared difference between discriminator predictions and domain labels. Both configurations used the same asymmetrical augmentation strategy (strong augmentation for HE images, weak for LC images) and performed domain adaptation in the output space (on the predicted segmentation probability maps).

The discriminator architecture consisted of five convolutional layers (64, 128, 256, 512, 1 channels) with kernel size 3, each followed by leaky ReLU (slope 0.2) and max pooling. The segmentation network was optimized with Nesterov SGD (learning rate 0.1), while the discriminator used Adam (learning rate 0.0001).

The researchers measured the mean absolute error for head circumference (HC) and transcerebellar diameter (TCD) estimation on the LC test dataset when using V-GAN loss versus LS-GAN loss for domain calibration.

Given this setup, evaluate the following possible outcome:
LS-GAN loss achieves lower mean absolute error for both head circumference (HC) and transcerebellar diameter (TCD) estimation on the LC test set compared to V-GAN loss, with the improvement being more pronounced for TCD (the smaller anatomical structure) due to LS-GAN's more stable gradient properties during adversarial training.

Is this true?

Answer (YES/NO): NO